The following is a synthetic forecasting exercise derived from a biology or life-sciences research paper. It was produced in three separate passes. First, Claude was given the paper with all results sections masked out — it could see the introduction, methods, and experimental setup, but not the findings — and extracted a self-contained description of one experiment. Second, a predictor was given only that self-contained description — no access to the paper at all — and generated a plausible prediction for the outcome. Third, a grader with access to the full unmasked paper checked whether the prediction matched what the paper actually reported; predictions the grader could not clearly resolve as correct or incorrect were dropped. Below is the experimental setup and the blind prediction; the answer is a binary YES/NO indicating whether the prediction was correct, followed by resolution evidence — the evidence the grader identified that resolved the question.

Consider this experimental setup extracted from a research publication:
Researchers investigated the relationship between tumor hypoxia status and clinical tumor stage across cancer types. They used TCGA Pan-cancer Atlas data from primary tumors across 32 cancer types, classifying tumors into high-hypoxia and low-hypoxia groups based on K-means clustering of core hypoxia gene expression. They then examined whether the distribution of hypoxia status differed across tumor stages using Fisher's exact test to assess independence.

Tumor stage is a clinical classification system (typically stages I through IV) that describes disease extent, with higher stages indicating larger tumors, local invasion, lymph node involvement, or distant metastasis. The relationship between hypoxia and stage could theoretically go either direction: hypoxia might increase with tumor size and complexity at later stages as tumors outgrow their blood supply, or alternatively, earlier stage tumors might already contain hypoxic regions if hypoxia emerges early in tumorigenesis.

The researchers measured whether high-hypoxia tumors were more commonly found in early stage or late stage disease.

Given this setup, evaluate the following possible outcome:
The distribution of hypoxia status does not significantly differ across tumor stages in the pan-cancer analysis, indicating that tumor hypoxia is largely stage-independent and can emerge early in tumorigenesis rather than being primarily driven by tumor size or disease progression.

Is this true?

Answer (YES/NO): NO